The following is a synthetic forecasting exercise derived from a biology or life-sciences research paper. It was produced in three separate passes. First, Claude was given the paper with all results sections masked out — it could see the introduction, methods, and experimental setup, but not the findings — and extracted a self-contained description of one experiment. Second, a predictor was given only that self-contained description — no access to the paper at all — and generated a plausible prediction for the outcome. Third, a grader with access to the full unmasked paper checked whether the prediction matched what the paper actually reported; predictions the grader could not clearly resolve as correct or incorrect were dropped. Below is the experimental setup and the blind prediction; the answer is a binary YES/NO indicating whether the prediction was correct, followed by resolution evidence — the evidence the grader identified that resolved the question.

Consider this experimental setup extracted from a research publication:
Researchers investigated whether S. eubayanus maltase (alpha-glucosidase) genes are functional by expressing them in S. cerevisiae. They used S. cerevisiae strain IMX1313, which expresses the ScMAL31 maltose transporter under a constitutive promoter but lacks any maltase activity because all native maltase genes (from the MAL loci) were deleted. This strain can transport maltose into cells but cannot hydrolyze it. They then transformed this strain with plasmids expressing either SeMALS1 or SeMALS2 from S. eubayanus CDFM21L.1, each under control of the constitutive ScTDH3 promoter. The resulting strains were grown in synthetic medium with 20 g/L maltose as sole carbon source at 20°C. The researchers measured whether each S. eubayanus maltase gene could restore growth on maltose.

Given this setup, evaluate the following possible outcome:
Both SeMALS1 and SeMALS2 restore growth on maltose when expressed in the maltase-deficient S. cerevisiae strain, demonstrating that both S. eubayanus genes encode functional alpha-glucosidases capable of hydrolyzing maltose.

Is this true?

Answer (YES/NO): YES